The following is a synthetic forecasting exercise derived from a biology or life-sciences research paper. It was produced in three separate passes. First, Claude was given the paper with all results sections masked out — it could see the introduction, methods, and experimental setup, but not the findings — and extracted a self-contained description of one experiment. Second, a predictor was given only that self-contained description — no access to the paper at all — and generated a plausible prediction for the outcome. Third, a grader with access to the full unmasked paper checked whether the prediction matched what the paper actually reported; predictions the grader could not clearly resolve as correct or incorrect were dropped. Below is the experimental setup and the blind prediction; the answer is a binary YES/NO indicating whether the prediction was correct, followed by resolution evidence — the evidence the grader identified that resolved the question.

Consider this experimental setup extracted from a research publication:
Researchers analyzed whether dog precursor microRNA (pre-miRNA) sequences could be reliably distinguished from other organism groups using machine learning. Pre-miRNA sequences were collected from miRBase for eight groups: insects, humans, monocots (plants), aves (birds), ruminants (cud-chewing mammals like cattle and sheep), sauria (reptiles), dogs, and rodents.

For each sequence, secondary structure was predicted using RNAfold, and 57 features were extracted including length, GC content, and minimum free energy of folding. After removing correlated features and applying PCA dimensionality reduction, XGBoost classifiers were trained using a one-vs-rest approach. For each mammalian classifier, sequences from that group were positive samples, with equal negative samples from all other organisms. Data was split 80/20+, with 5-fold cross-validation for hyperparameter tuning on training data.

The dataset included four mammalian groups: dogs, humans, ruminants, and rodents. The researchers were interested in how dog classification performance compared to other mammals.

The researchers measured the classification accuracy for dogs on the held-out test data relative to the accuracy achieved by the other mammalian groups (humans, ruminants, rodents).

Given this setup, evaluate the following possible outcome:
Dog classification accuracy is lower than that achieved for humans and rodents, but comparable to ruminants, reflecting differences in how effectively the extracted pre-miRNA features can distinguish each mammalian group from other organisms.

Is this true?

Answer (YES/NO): NO